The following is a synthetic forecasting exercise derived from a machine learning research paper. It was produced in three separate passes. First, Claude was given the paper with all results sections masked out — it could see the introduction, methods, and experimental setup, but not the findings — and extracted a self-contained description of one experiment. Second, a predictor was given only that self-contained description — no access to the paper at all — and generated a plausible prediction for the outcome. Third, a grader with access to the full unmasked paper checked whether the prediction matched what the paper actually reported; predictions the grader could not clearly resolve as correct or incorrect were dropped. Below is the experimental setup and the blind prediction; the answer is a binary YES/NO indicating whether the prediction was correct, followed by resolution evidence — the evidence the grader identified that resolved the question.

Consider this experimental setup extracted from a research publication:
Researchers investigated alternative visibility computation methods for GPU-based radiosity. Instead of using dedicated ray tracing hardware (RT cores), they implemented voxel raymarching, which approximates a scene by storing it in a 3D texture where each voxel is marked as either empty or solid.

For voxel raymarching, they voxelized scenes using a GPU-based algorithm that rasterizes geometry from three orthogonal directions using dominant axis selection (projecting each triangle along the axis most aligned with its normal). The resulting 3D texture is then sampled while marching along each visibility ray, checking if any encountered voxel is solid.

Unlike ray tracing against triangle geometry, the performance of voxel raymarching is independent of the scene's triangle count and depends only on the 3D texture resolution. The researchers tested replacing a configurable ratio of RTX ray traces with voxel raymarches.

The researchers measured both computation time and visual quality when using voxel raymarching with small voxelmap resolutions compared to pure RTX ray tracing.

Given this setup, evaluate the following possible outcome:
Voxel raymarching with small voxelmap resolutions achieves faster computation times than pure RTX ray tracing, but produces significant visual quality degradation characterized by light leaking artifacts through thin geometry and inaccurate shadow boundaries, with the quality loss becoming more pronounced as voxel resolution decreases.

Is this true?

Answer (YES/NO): NO